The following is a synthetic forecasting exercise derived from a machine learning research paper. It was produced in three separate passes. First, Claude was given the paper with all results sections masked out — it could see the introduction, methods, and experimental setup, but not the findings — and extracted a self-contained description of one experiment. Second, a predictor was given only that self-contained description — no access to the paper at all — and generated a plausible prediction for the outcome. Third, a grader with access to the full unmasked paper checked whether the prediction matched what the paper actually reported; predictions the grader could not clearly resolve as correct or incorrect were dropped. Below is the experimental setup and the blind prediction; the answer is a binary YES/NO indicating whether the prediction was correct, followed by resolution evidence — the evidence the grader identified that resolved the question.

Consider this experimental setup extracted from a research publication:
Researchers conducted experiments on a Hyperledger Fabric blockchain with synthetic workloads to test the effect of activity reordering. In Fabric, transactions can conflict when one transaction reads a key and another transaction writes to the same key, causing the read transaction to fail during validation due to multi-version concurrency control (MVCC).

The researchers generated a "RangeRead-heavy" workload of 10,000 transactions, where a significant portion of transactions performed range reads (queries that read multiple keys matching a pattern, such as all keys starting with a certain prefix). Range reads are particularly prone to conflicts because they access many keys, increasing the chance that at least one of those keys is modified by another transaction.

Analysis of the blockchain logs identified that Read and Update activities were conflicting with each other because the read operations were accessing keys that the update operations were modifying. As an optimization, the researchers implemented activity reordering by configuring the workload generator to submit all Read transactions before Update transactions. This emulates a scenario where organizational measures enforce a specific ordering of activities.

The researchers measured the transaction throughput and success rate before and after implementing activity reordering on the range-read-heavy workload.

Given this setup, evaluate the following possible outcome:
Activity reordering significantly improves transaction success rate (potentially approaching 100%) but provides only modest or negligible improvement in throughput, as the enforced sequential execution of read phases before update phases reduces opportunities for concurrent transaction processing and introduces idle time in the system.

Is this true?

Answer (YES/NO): NO